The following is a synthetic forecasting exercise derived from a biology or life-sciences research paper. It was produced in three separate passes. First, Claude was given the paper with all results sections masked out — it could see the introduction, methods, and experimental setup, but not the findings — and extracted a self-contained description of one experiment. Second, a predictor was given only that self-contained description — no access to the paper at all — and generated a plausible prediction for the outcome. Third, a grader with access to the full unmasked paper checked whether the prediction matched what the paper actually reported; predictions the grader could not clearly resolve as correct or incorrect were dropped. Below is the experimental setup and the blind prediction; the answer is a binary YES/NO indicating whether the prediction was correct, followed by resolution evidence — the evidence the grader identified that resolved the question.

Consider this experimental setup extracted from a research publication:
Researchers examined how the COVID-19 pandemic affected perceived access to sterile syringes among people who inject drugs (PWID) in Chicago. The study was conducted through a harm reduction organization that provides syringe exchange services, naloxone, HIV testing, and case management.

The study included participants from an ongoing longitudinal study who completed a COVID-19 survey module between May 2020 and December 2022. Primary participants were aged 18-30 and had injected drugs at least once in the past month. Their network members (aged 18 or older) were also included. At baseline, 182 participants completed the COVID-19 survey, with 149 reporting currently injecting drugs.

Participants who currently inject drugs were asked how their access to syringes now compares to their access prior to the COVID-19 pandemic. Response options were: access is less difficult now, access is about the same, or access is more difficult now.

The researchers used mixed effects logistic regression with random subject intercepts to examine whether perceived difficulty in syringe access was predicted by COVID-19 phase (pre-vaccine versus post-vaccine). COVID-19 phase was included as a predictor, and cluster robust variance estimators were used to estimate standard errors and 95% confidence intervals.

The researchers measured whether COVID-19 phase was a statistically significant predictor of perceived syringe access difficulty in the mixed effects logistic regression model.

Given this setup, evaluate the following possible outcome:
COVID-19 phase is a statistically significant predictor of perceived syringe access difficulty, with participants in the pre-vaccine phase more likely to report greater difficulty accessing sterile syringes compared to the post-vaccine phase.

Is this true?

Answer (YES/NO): YES